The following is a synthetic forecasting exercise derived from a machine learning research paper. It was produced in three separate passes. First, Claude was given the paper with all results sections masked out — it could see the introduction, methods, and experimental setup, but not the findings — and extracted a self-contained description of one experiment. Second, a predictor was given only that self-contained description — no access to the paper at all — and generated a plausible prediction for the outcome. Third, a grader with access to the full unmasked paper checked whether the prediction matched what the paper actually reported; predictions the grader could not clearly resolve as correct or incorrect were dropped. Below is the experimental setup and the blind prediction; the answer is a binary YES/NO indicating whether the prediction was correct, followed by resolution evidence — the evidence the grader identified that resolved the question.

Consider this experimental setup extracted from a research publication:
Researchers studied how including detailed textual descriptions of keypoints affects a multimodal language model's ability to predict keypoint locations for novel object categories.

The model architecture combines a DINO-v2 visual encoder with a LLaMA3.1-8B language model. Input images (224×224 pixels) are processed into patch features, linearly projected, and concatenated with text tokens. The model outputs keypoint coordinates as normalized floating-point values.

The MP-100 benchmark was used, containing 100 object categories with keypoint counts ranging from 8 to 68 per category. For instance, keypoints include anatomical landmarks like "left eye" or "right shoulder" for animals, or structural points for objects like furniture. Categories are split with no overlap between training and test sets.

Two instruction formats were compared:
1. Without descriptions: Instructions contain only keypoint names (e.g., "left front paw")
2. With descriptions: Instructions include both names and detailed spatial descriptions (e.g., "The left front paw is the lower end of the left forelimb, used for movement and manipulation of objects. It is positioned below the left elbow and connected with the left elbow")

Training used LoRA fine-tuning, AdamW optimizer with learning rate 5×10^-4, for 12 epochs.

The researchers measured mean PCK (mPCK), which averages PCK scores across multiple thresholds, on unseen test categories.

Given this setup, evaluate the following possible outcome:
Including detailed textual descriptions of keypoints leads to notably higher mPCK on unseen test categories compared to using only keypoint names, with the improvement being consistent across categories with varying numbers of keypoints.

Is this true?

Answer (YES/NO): NO